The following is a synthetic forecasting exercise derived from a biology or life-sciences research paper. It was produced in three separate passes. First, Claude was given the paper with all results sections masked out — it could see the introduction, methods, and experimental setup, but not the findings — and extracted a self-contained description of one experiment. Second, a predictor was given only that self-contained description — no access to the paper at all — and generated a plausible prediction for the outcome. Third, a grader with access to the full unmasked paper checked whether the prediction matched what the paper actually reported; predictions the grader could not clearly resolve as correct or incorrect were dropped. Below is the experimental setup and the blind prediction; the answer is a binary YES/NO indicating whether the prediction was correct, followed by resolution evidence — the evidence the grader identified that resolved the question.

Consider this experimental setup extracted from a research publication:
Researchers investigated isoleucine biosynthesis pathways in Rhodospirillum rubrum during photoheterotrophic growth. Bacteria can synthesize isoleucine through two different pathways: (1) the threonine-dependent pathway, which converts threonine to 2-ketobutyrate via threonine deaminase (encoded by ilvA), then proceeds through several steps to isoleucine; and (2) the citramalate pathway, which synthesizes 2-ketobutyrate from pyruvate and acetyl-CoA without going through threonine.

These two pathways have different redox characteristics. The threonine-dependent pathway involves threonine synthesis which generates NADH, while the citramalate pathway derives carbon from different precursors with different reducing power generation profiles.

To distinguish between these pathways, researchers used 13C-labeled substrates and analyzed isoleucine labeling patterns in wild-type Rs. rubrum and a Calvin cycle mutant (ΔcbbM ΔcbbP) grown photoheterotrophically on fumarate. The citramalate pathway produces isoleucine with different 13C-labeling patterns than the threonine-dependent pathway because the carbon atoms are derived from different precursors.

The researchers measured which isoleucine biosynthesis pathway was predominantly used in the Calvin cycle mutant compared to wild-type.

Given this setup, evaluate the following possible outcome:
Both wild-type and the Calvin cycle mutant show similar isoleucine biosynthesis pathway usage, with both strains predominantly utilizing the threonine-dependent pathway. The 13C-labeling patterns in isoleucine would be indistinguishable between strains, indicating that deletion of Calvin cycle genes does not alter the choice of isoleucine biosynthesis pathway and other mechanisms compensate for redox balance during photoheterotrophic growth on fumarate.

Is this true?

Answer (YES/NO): NO